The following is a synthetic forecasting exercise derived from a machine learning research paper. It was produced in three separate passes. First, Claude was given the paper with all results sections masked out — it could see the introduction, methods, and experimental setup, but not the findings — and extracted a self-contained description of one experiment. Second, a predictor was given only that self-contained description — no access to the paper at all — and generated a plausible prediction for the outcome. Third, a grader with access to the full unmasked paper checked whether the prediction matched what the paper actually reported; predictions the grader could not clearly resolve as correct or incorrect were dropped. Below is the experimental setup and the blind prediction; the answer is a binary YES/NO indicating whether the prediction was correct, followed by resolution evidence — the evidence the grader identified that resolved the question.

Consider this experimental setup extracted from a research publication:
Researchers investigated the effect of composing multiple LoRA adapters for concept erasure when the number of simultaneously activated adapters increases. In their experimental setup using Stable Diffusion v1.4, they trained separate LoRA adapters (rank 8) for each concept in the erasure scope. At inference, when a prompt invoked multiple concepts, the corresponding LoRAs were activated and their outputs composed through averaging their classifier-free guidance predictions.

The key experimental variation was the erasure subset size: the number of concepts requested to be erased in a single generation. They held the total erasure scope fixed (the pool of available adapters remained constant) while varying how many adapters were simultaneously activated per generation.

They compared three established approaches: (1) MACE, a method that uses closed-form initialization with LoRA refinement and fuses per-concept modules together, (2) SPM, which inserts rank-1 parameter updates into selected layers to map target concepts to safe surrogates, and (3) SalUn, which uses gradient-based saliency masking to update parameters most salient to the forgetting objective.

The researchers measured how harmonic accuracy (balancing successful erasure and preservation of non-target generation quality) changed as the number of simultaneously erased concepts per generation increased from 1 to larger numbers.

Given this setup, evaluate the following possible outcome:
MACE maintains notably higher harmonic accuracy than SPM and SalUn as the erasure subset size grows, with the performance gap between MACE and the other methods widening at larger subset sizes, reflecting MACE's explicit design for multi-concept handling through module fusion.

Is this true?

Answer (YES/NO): NO